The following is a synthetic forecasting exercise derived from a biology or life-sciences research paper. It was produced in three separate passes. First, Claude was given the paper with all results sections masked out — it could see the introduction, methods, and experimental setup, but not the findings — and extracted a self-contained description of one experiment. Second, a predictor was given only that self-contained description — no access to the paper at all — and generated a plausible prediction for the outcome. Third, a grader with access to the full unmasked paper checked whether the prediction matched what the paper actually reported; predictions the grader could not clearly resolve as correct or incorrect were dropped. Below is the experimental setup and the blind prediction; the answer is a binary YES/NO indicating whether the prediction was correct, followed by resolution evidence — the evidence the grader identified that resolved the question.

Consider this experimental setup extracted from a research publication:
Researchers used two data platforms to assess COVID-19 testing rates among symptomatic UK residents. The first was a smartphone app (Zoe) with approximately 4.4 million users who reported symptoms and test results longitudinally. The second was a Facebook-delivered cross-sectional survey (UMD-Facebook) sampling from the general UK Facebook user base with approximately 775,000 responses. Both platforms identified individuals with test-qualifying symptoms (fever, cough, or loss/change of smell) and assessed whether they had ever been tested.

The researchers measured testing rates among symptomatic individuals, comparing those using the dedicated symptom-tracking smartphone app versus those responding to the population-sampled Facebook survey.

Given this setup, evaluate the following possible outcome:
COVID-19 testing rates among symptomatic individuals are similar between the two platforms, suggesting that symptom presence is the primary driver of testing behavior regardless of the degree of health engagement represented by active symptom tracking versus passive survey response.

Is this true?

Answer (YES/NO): NO